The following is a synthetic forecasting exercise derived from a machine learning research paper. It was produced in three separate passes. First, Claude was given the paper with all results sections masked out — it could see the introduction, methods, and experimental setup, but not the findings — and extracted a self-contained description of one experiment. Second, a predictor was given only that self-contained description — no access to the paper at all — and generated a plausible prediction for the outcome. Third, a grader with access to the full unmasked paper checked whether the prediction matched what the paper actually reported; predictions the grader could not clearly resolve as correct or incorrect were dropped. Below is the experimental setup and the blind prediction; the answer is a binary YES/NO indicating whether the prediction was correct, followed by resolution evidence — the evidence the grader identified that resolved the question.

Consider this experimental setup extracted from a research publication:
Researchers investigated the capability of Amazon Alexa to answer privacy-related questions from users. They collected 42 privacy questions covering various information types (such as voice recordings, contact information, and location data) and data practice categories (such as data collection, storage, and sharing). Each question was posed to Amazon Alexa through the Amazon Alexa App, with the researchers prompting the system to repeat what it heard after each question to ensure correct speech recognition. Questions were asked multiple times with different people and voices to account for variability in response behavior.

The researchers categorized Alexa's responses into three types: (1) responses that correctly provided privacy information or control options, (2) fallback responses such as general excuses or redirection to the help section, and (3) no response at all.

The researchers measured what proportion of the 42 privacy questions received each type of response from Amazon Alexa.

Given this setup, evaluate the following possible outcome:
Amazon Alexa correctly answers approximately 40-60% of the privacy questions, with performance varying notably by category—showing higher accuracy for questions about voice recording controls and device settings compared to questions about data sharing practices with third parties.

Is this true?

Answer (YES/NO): NO